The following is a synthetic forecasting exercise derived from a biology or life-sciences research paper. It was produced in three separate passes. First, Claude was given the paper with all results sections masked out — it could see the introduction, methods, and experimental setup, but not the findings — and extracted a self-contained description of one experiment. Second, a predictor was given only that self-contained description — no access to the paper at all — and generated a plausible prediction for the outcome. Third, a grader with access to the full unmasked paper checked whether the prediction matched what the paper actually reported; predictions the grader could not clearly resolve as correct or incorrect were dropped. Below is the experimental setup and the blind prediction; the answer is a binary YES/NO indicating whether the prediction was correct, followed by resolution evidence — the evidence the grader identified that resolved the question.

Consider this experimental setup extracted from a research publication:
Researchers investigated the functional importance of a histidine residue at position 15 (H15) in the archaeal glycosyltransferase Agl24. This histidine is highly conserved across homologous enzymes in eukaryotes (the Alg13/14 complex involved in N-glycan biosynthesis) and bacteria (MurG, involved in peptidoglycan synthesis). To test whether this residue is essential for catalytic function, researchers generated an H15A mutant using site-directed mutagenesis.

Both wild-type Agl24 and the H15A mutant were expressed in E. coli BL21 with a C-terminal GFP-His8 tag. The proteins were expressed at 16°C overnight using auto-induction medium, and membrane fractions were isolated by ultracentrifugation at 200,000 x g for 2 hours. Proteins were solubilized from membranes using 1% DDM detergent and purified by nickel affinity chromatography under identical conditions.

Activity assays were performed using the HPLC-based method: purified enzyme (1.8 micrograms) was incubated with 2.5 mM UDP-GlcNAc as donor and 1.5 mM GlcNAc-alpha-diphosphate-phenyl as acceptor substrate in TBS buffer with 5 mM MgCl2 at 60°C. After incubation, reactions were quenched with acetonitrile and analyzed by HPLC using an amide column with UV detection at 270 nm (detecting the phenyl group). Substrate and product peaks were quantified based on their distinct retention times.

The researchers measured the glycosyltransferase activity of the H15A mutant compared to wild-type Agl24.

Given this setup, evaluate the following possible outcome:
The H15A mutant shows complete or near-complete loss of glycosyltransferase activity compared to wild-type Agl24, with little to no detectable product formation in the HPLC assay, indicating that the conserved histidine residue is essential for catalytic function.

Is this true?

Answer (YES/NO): YES